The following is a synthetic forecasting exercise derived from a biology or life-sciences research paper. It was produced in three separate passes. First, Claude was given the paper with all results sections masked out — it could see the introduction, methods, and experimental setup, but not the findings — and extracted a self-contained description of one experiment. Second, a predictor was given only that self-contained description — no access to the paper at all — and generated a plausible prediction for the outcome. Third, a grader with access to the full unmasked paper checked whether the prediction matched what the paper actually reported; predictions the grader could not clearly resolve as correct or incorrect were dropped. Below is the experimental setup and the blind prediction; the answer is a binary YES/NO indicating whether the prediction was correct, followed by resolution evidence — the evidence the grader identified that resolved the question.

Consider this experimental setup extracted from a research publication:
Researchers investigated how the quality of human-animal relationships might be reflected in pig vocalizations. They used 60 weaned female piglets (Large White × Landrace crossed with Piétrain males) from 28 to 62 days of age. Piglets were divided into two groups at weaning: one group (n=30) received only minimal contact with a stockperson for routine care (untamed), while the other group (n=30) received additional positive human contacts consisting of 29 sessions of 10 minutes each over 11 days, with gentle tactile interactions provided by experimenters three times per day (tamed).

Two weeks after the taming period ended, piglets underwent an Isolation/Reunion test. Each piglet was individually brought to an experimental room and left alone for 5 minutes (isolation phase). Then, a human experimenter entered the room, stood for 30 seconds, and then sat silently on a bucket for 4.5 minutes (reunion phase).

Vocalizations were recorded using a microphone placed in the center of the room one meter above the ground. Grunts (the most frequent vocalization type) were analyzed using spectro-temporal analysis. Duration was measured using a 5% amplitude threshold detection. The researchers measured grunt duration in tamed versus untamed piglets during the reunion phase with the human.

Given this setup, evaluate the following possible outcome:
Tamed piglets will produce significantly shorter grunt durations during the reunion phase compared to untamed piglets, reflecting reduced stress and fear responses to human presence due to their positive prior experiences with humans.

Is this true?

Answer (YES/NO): NO